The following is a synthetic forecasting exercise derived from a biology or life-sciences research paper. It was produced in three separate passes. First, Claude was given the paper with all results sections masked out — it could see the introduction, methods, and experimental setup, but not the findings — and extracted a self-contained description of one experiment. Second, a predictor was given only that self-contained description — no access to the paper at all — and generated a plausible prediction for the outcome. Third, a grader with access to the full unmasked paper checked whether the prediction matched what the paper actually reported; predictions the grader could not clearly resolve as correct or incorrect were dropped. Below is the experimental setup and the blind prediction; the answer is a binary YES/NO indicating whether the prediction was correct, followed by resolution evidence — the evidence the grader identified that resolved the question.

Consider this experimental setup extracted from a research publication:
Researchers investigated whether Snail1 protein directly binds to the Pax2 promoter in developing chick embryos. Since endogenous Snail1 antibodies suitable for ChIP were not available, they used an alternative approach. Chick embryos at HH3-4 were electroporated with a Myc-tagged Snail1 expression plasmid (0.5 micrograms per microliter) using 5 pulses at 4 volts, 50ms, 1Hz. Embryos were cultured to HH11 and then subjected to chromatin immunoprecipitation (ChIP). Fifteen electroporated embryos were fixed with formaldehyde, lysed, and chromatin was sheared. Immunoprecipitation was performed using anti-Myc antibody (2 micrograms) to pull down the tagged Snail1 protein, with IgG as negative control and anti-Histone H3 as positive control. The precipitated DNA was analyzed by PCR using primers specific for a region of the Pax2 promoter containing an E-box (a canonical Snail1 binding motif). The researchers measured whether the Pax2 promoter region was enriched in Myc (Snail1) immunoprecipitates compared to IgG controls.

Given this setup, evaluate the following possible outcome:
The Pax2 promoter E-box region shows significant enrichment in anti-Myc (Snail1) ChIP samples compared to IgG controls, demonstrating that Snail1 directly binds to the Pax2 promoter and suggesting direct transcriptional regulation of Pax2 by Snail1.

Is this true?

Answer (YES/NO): YES